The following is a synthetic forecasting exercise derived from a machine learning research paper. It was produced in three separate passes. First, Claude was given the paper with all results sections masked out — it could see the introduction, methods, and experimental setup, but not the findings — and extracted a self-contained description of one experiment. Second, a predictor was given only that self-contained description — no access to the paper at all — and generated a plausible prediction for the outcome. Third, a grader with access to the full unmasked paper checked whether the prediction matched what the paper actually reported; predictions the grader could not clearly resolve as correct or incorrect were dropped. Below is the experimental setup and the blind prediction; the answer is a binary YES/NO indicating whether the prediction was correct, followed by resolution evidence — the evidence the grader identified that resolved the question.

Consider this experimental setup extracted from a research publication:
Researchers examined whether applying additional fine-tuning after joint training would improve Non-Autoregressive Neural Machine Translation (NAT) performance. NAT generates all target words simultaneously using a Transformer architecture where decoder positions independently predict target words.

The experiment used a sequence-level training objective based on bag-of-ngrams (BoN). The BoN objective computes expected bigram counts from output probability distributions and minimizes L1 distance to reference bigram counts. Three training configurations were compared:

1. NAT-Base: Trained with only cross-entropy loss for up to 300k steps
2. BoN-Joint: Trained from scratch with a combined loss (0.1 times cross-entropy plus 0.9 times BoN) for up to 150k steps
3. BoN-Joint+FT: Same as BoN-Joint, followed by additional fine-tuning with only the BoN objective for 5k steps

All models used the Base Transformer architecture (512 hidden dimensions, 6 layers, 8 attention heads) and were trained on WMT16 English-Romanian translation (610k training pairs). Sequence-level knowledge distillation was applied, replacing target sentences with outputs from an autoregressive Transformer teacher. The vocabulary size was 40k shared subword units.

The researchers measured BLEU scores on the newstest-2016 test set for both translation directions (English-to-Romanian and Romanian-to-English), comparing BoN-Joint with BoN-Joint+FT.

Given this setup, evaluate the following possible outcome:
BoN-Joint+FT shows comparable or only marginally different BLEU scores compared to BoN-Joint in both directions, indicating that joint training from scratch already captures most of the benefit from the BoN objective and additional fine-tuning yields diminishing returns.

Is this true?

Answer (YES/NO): NO